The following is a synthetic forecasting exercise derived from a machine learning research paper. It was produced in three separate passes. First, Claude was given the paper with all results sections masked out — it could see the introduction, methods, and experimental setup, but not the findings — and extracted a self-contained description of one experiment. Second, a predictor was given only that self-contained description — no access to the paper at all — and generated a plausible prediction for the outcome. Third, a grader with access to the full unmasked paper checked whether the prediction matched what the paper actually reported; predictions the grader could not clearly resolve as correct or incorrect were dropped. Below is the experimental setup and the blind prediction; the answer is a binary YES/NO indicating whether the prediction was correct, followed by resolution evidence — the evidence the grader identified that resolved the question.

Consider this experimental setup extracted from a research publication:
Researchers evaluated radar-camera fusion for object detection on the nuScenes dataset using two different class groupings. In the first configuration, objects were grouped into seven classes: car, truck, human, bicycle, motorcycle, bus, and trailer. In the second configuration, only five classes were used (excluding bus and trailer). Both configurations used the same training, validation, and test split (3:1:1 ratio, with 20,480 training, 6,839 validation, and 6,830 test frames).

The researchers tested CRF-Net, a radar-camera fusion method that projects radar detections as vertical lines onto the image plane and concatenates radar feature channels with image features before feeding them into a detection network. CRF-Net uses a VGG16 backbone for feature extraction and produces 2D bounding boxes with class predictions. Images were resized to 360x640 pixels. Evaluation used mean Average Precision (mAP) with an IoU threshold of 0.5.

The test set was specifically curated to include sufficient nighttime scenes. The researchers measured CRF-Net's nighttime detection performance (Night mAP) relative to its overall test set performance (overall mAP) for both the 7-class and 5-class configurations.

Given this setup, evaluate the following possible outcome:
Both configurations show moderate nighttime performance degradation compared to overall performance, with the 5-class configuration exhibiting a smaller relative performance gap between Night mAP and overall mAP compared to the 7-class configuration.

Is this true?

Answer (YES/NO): NO